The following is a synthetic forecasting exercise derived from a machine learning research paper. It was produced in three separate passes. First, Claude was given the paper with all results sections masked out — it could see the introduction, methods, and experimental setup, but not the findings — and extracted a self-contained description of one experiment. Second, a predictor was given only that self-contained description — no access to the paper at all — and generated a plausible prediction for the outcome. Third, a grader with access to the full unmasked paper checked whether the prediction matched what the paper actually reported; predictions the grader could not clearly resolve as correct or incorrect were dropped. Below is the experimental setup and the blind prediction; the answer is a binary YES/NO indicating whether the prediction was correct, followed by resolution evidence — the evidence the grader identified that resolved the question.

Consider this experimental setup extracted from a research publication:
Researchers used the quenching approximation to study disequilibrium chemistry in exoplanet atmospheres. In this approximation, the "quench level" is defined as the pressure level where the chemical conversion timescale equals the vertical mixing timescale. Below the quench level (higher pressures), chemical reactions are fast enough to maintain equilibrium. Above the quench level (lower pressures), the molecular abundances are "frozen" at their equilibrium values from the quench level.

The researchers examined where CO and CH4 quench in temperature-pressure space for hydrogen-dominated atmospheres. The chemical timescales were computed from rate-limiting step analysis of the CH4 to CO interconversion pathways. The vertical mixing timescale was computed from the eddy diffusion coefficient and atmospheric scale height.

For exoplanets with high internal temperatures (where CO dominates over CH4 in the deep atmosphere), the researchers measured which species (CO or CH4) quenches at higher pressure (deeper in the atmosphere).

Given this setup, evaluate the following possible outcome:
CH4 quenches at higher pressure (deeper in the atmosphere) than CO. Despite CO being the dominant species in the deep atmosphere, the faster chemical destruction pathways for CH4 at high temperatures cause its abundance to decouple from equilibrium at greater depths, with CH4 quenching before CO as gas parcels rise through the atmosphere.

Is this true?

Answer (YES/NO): NO